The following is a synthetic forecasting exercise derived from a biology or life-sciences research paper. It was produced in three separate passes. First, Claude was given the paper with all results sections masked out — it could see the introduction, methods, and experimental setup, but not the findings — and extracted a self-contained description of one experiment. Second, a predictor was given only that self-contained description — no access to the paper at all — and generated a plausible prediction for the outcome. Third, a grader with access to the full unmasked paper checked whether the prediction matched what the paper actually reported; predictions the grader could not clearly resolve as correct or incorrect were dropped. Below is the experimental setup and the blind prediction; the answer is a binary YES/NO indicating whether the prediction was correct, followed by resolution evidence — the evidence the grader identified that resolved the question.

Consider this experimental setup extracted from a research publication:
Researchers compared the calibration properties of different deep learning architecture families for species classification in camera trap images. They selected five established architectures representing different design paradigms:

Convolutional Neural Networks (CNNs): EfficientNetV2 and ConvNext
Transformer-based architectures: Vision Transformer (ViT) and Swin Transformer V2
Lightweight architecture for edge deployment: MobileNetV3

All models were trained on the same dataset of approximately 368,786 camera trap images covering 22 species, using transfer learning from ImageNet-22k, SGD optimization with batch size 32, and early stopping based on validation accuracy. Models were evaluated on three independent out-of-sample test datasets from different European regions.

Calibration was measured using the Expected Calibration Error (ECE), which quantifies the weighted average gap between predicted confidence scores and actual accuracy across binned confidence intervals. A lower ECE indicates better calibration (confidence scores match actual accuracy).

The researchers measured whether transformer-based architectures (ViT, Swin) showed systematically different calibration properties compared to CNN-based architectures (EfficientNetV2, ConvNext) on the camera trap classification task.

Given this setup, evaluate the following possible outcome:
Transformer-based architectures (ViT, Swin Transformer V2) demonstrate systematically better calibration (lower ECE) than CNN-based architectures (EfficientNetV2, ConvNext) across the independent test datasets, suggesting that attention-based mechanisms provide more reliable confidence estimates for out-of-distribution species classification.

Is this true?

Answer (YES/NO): NO